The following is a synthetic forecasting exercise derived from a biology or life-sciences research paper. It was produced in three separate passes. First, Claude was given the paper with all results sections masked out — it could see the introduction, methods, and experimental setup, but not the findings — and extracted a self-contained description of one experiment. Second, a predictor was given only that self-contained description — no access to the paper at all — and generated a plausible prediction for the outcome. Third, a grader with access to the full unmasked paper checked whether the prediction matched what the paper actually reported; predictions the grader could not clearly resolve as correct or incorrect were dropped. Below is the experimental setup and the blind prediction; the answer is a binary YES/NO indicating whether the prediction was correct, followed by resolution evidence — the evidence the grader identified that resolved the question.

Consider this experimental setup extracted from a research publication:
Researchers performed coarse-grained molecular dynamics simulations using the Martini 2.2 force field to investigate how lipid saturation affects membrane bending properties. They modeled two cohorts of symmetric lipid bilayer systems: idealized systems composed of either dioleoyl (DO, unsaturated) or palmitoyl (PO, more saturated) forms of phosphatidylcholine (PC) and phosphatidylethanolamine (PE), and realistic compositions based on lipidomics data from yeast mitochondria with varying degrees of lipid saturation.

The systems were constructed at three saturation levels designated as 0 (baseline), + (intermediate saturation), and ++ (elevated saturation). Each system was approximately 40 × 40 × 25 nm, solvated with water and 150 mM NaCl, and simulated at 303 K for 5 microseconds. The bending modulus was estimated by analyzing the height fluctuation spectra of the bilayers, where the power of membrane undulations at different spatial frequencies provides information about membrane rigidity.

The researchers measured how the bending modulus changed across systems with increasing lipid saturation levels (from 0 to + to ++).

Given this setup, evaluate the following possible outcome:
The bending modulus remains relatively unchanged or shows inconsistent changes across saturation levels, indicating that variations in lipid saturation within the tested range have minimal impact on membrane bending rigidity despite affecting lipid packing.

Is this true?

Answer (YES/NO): NO